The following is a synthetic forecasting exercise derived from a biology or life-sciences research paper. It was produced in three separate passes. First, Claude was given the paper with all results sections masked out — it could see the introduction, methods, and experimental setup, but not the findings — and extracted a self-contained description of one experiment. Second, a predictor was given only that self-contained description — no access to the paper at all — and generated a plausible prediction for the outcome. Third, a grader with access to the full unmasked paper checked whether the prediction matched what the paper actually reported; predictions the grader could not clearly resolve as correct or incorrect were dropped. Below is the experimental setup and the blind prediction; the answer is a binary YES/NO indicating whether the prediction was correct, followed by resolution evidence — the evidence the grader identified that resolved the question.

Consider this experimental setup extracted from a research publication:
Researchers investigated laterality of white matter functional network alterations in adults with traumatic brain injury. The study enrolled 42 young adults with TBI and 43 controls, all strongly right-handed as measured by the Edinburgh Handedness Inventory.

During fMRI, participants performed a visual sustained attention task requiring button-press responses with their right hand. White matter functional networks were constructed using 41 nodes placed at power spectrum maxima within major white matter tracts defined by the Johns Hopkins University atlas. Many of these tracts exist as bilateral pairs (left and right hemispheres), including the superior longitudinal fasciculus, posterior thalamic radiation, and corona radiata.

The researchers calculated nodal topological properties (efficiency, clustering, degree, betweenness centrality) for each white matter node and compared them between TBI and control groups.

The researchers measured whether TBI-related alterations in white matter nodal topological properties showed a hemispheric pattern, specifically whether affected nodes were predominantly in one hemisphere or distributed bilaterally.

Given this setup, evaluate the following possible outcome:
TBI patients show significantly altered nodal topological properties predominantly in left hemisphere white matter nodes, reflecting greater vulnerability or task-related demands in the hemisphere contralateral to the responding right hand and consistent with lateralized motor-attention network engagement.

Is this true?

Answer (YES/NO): NO